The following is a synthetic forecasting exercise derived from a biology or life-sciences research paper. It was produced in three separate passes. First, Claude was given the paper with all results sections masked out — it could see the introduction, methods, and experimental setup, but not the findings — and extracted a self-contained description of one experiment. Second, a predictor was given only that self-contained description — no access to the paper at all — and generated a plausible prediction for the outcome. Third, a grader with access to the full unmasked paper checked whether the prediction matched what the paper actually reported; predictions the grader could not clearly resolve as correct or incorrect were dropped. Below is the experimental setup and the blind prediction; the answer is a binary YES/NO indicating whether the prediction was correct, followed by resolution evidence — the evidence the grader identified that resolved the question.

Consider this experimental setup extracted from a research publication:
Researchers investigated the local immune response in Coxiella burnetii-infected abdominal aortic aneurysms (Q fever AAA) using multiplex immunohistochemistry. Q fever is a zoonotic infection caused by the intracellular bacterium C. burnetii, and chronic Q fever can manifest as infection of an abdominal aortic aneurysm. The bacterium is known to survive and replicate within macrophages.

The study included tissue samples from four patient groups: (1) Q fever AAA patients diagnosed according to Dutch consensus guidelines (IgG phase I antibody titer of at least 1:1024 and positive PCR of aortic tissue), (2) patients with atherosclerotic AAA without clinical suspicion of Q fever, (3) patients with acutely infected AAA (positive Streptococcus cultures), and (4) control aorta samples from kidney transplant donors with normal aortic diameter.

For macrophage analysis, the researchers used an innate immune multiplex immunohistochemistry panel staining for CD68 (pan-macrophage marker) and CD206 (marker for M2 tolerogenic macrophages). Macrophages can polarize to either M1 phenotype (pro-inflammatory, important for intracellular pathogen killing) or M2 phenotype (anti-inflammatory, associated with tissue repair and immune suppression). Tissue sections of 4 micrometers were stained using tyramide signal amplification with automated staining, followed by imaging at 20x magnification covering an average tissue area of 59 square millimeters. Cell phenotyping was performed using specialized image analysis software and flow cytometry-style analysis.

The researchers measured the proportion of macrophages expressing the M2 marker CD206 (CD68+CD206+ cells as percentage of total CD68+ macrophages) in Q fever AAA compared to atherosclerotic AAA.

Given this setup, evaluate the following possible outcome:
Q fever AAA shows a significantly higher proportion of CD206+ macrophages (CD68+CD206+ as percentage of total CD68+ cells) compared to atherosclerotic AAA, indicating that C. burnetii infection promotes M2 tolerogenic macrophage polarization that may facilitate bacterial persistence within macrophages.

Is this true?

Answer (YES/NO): YES